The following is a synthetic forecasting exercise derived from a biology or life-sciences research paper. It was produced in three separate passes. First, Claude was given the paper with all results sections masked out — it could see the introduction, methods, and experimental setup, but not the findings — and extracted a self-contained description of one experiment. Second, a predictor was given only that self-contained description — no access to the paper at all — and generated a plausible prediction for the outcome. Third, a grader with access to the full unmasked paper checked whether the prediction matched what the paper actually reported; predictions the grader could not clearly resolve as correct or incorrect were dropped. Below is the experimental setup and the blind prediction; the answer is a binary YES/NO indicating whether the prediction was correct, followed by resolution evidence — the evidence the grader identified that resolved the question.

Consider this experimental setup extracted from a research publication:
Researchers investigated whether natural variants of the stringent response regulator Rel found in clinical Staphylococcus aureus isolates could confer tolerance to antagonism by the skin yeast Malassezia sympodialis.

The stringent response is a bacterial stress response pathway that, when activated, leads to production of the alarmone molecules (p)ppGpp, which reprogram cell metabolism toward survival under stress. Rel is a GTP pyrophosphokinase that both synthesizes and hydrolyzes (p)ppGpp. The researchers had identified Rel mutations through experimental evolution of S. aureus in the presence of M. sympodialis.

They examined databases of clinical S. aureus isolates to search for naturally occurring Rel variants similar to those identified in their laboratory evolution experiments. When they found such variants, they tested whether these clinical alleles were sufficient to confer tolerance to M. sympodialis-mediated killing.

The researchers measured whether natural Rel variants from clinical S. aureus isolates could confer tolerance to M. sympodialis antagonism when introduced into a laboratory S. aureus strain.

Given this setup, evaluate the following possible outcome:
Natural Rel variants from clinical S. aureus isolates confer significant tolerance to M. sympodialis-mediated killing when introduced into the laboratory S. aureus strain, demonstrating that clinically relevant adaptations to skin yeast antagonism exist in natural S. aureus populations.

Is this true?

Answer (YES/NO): YES